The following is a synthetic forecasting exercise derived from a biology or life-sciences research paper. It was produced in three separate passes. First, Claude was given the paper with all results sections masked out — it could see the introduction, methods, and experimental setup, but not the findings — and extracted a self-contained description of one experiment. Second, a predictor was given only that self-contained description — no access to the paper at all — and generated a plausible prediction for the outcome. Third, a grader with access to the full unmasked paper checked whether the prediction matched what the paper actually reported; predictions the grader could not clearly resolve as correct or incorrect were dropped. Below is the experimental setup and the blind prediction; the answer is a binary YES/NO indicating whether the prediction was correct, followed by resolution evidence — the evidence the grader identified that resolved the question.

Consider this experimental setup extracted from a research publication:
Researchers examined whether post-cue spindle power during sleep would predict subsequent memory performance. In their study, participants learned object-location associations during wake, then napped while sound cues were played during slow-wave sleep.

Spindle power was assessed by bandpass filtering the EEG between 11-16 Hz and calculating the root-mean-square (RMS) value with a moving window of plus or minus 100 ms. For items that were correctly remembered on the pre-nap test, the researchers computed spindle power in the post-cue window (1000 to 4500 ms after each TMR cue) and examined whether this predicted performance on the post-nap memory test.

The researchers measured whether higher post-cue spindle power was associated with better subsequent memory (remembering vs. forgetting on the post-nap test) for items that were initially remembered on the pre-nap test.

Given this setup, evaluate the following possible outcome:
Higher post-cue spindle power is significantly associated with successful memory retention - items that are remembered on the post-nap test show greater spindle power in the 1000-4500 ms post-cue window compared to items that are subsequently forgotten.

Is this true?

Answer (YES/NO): YES